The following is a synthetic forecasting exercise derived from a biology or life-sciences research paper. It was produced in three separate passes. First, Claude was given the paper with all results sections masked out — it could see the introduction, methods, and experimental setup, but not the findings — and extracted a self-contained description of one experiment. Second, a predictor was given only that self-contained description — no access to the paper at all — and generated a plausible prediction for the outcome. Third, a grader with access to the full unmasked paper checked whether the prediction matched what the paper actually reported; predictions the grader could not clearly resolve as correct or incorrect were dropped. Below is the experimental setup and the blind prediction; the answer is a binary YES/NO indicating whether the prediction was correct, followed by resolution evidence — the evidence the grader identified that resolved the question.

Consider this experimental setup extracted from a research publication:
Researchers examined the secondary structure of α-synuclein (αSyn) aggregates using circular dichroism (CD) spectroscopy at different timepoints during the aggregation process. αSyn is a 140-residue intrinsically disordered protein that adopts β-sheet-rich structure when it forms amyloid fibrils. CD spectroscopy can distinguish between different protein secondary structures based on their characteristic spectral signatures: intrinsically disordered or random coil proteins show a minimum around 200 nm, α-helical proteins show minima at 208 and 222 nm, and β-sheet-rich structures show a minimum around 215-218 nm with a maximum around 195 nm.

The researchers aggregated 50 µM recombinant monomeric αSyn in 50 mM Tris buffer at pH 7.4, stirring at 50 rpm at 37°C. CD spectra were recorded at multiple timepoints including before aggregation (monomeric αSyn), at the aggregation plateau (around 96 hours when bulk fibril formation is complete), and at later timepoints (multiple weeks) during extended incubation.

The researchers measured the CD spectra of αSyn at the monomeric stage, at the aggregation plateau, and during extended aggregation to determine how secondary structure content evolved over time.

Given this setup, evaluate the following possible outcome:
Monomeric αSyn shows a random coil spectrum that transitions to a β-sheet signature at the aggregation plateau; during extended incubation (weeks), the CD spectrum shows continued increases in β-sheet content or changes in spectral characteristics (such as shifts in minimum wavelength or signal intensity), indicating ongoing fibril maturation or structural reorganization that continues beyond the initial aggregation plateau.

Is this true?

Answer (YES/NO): YES